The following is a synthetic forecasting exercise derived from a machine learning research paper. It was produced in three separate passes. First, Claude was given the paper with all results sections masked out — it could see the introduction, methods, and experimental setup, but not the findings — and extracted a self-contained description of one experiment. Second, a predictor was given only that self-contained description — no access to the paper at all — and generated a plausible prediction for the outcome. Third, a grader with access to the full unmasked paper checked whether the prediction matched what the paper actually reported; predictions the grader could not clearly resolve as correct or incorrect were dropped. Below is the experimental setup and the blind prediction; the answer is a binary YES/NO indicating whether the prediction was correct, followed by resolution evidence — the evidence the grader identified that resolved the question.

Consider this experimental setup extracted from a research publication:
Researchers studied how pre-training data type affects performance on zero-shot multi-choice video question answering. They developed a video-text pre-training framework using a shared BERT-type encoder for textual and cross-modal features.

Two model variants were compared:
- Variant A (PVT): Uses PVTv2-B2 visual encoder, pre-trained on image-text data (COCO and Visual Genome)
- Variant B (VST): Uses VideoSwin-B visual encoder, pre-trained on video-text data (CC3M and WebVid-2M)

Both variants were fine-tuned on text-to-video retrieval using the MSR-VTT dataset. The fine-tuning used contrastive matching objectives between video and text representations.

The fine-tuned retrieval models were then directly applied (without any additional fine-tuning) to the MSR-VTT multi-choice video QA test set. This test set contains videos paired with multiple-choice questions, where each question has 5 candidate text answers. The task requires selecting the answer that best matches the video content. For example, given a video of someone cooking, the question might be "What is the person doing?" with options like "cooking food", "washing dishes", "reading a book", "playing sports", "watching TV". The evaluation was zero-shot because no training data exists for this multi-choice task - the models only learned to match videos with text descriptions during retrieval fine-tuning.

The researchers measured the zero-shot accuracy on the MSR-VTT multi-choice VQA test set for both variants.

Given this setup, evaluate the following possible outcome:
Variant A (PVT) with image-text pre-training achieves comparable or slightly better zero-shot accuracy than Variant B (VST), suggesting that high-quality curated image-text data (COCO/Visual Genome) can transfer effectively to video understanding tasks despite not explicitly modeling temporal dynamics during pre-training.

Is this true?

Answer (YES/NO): NO